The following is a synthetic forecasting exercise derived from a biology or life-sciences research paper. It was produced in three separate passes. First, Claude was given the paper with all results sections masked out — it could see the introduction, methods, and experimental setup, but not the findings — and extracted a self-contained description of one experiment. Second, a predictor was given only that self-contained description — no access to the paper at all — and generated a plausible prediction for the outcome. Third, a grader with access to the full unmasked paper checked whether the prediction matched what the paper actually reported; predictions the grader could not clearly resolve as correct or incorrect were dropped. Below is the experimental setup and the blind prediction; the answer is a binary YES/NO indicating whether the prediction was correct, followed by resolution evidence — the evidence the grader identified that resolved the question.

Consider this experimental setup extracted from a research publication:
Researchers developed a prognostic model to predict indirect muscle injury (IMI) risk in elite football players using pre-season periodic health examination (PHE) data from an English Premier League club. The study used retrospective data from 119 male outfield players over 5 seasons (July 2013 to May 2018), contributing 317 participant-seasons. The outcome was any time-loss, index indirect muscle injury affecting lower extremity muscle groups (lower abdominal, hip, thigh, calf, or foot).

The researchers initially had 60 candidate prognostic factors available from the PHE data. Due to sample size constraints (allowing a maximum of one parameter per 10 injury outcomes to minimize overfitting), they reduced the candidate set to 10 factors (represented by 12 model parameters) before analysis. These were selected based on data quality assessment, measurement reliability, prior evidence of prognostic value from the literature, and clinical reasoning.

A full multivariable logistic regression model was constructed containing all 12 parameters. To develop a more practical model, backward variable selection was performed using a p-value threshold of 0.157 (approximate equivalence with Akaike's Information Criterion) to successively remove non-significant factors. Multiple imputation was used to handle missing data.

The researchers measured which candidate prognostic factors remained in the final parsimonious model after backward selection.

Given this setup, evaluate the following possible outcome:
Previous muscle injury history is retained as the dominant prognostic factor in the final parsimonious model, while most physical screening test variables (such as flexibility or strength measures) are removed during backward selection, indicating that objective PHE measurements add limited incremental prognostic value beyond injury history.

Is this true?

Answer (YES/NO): YES